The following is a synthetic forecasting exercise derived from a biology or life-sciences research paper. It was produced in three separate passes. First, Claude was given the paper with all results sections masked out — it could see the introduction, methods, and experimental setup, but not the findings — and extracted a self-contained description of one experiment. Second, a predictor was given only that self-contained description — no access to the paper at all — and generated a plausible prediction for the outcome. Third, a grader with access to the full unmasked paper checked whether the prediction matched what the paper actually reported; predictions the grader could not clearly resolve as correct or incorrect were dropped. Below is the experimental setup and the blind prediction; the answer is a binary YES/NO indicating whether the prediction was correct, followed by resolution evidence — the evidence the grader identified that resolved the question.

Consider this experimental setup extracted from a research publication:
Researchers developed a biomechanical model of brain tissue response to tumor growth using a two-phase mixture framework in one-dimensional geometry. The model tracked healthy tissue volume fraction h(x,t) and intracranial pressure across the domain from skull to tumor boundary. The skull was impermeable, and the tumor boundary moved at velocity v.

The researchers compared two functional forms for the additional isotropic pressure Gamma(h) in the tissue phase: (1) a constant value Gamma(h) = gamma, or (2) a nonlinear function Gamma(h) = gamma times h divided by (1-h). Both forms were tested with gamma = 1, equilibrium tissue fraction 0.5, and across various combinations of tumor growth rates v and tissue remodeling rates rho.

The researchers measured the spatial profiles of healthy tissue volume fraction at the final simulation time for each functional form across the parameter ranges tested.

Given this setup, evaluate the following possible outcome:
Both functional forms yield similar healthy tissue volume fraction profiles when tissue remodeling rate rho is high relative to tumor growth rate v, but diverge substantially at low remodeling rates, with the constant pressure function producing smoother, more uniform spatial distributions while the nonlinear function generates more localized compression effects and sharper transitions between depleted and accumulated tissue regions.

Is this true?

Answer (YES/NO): NO